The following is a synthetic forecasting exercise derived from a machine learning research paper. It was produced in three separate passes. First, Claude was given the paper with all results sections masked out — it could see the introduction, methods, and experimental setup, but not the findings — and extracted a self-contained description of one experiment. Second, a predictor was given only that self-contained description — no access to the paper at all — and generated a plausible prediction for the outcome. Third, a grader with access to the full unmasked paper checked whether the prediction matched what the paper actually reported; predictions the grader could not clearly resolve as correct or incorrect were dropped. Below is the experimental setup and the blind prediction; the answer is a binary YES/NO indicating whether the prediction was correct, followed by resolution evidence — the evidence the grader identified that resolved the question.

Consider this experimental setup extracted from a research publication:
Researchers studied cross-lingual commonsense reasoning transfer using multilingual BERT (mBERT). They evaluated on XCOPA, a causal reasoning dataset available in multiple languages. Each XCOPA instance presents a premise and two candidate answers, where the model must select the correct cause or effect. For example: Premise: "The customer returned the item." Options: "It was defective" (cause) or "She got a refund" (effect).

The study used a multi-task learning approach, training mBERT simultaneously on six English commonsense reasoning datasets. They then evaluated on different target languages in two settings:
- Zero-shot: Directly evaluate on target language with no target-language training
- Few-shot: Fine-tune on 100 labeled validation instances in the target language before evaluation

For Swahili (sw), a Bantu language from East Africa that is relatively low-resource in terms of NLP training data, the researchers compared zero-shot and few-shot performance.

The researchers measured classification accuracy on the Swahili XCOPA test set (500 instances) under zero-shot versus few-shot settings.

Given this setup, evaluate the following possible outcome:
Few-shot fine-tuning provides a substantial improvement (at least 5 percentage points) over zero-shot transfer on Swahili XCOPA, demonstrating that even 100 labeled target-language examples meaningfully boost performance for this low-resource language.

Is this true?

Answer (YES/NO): NO